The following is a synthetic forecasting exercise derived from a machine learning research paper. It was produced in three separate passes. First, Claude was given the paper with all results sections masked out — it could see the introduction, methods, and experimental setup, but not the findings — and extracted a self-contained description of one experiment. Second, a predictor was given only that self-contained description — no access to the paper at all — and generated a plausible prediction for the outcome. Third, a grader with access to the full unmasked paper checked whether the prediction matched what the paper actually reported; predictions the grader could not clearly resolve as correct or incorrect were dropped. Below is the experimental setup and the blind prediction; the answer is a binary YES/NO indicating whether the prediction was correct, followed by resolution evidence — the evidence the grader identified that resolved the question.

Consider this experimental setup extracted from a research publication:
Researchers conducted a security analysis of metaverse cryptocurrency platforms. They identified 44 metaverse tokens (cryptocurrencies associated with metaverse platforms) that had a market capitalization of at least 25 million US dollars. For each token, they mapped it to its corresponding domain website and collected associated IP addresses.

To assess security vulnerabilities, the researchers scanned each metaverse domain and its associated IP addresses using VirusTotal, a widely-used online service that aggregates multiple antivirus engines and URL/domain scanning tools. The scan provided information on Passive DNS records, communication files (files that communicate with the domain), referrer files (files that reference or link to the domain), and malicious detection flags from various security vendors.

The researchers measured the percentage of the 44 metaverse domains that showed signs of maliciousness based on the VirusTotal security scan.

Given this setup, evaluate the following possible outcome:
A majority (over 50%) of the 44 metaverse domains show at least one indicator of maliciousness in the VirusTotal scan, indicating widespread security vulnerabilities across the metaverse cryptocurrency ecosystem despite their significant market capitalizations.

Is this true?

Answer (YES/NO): YES